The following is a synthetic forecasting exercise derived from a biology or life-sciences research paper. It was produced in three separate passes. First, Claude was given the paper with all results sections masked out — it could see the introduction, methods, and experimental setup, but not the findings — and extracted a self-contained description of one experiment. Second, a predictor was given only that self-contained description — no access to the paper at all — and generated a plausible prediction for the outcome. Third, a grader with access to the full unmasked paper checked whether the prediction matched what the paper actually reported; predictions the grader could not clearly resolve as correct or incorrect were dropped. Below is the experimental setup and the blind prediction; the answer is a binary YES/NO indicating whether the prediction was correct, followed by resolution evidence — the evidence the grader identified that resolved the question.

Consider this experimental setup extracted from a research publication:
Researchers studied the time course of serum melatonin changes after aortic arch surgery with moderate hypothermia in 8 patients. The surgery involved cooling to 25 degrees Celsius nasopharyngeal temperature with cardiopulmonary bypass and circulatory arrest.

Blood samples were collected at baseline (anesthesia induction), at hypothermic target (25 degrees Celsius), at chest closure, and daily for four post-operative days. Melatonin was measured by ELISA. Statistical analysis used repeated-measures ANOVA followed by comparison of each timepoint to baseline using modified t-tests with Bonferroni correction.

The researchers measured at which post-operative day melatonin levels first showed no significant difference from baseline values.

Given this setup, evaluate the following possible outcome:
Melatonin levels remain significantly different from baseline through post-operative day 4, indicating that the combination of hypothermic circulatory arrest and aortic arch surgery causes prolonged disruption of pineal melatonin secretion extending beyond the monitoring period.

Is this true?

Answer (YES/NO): NO